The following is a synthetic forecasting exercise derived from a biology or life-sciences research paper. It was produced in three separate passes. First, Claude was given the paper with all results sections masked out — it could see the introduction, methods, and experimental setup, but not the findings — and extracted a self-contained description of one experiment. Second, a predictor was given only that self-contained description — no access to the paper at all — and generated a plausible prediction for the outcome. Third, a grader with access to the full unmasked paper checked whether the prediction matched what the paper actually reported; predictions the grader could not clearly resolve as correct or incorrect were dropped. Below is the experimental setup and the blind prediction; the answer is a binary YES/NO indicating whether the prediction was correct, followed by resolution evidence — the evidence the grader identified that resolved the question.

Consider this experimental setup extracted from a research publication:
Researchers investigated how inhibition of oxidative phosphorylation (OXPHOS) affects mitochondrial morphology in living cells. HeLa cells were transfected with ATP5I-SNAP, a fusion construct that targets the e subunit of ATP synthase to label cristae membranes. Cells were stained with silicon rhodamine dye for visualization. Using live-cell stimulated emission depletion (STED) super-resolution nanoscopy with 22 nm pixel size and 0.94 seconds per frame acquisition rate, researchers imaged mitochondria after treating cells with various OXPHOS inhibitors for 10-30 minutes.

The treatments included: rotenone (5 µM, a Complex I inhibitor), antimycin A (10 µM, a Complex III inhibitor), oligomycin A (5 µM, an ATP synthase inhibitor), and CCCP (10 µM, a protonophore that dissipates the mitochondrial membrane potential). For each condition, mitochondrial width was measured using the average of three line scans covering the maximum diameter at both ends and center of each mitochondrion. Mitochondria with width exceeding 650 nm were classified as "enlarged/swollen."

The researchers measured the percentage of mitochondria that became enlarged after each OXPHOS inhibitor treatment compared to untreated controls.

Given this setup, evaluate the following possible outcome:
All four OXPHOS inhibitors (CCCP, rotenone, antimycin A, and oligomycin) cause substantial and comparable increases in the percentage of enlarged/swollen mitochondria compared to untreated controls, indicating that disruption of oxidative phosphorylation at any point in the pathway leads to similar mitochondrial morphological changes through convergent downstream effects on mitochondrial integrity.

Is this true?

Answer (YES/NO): YES